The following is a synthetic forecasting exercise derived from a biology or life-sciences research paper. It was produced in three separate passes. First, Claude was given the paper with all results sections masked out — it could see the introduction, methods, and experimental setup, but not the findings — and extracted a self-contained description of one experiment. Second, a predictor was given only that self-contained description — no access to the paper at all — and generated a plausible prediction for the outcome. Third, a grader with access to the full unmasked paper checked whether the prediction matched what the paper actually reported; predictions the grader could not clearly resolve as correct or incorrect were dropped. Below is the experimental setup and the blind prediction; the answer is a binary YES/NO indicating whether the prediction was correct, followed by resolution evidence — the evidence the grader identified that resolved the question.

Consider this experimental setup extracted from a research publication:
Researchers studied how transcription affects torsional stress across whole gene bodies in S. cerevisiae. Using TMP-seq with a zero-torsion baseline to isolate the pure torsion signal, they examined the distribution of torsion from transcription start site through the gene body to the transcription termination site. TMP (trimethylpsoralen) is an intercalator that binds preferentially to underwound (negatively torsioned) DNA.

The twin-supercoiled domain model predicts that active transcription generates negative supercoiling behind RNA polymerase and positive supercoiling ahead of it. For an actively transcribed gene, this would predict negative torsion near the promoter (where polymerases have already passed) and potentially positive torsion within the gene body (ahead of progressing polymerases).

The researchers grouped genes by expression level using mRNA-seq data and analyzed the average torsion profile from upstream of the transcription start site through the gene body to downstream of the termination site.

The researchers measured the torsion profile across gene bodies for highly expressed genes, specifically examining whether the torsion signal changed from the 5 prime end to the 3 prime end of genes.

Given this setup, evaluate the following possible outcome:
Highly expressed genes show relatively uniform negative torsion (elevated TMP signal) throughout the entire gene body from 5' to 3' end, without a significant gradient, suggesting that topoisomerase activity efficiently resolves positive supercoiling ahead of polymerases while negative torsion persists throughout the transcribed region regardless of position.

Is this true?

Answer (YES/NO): NO